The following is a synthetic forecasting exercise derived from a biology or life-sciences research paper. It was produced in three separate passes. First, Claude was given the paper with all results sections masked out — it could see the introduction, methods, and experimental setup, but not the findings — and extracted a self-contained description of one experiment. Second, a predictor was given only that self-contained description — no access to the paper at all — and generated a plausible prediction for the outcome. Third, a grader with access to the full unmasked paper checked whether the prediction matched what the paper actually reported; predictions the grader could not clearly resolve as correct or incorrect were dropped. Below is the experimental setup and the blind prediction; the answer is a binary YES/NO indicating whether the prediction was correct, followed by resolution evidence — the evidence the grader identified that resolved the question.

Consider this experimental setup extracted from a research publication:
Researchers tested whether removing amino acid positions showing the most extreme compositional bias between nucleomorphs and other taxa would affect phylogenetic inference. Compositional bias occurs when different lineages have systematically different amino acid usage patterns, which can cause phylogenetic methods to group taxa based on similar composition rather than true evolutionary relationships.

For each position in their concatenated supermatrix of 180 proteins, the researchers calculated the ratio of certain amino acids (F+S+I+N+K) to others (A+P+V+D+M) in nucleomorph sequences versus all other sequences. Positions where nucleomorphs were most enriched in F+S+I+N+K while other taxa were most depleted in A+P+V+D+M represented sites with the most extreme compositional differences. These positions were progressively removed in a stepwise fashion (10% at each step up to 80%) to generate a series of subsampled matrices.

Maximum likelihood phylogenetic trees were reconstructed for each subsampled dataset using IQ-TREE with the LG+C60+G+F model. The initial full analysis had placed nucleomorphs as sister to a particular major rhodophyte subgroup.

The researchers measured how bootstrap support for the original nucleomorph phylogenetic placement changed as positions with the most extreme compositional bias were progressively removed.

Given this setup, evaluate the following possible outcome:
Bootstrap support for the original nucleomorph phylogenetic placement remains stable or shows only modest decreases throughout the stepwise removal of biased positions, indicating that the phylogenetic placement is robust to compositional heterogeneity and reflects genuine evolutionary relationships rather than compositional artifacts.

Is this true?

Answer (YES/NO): YES